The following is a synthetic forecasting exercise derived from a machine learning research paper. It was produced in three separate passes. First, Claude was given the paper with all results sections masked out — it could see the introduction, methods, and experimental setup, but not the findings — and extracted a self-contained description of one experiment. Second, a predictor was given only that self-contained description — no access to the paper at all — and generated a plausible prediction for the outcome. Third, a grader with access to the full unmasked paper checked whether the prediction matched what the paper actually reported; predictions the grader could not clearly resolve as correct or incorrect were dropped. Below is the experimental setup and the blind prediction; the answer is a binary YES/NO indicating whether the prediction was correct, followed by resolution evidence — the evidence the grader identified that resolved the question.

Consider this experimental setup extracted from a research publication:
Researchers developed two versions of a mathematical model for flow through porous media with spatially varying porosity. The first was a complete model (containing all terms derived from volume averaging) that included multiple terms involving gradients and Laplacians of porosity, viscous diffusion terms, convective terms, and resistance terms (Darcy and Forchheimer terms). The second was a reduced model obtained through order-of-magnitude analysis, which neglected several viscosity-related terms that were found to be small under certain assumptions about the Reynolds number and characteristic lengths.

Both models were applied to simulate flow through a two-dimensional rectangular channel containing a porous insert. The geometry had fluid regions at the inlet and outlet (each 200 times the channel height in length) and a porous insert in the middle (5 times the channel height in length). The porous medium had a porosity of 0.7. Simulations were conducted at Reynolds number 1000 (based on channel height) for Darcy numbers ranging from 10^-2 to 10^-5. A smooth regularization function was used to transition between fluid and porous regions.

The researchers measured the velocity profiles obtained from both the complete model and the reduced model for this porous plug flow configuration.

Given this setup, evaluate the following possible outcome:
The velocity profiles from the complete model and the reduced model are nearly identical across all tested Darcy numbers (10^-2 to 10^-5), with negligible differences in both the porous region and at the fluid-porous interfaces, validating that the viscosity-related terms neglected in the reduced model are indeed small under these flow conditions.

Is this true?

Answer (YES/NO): YES